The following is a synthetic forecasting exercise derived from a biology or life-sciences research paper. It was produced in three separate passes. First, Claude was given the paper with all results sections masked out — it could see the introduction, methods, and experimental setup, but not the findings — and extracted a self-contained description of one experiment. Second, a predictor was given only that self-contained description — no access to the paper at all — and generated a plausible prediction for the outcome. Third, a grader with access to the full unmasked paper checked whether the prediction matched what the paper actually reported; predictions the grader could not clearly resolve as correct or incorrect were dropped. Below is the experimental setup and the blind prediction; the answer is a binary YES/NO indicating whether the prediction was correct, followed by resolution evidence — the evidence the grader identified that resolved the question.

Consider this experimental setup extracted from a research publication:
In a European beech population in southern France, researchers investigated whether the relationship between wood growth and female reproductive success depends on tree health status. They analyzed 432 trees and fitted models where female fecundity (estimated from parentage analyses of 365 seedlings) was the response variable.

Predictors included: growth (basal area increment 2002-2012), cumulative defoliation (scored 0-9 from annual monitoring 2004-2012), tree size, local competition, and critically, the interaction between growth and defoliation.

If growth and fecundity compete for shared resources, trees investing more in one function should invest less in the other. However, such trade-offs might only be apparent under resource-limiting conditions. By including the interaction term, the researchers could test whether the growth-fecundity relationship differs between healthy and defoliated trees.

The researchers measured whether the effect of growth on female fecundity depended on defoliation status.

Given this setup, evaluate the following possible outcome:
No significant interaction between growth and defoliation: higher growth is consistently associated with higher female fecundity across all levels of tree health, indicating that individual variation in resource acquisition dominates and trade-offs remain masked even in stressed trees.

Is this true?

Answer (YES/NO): NO